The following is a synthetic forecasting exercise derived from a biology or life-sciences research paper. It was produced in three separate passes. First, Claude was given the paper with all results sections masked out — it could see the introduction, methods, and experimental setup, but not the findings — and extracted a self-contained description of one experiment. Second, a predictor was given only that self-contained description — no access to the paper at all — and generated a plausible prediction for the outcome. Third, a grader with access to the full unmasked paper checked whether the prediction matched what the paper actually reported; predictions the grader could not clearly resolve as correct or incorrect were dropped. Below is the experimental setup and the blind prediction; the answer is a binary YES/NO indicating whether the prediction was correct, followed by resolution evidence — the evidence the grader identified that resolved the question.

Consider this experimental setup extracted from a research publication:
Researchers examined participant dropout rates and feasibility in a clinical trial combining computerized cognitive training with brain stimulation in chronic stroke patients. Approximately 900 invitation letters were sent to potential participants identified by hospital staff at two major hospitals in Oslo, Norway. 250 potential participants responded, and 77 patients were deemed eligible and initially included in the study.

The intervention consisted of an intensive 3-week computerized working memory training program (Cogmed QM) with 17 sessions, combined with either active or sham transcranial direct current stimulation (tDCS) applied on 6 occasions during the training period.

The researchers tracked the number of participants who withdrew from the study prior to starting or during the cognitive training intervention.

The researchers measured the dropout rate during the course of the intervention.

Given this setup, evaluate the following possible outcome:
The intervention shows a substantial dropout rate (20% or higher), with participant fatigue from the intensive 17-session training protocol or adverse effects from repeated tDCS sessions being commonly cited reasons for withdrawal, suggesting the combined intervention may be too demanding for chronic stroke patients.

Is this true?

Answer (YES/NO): YES